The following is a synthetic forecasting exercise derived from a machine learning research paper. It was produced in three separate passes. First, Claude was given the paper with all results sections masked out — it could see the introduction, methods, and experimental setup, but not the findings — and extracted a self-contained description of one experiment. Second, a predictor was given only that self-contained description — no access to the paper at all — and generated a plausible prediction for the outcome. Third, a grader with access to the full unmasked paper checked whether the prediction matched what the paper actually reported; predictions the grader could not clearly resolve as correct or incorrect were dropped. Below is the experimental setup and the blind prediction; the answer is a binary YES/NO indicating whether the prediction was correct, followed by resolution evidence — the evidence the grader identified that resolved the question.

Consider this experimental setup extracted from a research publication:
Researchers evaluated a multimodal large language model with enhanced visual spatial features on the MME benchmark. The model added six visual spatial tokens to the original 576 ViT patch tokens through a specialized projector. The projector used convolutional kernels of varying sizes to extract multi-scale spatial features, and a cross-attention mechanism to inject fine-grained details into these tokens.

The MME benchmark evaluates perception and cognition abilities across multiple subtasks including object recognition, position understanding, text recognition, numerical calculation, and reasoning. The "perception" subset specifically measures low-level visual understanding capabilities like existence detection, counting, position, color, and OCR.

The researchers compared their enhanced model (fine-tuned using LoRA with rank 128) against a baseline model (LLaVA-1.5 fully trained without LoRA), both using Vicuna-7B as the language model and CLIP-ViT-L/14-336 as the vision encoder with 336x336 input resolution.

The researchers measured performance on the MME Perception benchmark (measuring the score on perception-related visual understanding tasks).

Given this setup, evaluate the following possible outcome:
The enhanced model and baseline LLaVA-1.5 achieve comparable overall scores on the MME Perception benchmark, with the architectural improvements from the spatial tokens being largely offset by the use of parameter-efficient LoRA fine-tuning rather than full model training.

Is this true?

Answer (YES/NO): NO